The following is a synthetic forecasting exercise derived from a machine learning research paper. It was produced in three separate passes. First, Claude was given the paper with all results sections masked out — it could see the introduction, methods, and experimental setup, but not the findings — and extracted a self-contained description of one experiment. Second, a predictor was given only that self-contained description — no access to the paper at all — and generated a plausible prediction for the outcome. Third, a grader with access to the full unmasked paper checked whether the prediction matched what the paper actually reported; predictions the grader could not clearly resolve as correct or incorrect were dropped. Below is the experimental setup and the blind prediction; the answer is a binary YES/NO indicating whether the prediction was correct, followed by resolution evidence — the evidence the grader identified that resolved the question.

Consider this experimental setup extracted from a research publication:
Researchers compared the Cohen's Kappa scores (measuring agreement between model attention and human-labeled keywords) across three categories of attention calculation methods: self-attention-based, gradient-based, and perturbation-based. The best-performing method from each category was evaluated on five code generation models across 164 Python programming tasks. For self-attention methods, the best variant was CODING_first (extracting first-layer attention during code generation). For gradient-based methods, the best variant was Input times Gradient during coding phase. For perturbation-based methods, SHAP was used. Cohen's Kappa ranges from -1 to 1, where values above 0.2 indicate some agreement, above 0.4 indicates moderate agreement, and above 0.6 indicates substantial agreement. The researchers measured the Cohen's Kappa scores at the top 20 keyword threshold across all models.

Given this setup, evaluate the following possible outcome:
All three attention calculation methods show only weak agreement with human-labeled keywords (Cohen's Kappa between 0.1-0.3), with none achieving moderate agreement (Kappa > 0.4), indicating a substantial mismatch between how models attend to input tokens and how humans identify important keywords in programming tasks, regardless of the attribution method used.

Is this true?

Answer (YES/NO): NO